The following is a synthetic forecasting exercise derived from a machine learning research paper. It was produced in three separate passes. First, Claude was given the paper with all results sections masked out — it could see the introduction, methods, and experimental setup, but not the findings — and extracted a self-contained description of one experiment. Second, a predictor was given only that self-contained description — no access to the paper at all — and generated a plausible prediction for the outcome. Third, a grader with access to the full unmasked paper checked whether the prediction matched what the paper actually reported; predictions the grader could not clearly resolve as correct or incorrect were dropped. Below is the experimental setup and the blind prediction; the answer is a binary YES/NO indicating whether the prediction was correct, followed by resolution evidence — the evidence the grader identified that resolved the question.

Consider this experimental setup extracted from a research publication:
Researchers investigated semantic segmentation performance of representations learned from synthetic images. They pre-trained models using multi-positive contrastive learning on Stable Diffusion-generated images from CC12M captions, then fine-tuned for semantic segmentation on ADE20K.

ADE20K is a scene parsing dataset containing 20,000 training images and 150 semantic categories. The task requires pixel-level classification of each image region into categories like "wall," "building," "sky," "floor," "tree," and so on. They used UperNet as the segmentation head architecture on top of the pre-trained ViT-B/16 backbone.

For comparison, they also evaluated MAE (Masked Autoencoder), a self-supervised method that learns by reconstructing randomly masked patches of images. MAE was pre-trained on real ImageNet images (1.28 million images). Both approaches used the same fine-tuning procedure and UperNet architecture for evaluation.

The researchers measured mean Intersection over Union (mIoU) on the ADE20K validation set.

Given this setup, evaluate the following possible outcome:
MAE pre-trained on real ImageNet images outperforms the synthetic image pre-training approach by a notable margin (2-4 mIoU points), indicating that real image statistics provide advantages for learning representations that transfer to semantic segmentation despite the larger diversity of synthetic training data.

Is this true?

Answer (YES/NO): NO